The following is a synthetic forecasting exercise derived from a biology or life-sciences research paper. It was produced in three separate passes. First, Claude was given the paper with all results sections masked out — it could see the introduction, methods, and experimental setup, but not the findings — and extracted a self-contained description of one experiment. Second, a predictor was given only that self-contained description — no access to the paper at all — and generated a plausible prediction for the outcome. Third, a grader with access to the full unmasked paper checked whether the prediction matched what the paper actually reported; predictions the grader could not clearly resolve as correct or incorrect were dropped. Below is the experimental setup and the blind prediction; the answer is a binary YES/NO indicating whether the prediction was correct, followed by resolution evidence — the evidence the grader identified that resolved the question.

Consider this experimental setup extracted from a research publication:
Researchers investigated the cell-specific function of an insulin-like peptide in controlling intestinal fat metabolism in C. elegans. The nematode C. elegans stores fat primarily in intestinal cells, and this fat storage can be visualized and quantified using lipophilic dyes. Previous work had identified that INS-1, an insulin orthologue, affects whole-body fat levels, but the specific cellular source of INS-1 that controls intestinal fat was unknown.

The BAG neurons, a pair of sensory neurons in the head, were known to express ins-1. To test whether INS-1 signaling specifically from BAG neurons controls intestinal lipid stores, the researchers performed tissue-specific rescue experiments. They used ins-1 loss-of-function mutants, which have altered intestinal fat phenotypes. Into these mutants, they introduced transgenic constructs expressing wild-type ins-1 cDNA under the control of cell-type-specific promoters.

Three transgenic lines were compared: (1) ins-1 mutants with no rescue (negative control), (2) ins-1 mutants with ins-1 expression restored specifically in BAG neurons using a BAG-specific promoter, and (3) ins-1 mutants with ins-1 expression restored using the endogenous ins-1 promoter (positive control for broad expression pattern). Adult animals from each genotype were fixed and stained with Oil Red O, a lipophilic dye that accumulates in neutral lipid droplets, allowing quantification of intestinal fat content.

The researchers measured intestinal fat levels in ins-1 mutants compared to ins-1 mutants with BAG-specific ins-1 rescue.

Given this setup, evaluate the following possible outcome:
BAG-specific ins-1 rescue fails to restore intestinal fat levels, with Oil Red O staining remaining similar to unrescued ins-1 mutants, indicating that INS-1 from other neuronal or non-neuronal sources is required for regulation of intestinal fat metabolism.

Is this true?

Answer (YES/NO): NO